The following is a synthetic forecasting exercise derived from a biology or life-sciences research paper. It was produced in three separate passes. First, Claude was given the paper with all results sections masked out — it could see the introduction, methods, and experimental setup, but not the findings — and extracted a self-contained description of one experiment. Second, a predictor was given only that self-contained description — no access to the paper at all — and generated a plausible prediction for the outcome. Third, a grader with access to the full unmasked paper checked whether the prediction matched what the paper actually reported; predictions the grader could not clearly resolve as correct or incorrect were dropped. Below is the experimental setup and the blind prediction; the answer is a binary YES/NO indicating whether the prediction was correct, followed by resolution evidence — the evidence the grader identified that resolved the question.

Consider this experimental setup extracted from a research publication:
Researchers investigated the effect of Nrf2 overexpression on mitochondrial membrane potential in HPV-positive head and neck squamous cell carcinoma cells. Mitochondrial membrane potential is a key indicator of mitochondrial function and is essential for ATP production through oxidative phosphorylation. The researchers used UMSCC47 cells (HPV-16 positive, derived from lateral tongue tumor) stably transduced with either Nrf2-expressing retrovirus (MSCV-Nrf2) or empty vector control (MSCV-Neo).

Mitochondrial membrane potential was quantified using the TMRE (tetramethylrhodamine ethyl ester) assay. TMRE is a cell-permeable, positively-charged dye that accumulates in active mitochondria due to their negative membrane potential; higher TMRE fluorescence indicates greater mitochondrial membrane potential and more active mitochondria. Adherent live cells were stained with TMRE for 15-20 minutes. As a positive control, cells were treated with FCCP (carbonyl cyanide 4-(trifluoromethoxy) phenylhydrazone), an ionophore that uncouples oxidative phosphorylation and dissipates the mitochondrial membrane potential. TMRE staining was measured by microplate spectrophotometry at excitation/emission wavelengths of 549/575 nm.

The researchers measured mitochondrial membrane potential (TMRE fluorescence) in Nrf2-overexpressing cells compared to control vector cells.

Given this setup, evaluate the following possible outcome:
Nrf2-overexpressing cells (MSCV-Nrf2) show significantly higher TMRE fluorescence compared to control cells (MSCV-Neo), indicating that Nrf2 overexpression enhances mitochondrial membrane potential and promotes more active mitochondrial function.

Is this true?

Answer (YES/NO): YES